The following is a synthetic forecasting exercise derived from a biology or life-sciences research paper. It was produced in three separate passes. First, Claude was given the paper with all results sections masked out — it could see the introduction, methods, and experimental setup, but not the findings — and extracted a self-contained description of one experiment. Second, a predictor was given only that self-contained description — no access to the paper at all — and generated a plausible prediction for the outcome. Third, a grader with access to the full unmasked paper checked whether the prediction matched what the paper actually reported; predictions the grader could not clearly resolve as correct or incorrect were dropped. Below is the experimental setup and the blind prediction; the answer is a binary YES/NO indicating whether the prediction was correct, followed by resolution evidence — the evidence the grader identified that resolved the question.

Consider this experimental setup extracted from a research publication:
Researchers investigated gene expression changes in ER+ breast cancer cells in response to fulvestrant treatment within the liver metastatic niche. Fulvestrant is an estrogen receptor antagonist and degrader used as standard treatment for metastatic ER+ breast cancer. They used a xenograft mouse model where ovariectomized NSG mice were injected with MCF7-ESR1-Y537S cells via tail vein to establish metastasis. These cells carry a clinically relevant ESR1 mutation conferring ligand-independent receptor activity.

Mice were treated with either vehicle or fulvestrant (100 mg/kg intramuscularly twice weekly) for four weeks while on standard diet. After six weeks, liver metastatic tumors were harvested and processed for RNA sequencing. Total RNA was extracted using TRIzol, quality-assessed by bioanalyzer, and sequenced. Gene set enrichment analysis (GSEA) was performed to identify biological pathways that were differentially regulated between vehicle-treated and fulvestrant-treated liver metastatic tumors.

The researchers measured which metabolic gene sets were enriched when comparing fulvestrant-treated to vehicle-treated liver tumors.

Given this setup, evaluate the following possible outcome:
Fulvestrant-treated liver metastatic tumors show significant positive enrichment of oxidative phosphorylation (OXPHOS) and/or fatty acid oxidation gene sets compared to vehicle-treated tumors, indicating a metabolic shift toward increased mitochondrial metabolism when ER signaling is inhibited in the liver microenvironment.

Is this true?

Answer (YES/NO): NO